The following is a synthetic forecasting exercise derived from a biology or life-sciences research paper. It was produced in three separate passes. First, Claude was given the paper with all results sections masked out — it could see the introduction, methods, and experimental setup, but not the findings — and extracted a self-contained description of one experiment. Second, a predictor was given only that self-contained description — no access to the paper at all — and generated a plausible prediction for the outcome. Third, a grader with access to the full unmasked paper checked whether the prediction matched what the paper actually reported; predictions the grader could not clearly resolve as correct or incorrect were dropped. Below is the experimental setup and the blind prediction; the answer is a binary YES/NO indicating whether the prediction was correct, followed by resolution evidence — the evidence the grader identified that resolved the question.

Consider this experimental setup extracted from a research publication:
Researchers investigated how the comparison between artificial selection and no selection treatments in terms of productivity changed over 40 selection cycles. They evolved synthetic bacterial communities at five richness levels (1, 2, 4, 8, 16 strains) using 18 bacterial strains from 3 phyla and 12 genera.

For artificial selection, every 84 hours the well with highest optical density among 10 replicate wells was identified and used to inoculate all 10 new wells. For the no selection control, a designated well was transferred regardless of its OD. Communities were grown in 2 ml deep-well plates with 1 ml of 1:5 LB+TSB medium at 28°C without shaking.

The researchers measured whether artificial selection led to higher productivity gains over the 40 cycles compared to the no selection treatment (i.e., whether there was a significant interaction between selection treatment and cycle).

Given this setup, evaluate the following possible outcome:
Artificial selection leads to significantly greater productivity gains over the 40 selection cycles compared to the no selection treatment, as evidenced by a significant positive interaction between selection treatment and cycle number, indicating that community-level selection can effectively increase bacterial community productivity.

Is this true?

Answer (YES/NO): NO